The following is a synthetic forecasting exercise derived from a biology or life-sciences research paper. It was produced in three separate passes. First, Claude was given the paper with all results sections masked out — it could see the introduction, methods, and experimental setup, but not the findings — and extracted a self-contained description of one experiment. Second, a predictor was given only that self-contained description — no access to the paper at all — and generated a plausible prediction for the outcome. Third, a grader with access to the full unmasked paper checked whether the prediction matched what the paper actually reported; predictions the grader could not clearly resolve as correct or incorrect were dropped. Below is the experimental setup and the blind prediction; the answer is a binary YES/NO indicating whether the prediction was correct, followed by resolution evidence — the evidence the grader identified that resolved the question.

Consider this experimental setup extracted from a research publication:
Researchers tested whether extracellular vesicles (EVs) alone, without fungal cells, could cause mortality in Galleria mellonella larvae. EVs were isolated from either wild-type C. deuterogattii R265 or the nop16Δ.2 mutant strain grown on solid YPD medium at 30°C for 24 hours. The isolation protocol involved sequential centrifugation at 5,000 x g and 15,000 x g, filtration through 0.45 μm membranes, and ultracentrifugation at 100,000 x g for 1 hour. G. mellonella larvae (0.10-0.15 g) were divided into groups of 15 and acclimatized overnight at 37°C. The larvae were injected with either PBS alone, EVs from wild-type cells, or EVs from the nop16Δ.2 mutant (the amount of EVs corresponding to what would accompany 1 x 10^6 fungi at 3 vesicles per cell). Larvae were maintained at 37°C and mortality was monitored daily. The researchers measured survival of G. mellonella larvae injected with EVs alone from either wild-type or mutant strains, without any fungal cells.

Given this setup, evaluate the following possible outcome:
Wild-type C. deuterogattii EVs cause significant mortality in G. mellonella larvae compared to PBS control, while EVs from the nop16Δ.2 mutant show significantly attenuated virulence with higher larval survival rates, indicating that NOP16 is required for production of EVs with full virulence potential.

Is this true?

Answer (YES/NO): NO